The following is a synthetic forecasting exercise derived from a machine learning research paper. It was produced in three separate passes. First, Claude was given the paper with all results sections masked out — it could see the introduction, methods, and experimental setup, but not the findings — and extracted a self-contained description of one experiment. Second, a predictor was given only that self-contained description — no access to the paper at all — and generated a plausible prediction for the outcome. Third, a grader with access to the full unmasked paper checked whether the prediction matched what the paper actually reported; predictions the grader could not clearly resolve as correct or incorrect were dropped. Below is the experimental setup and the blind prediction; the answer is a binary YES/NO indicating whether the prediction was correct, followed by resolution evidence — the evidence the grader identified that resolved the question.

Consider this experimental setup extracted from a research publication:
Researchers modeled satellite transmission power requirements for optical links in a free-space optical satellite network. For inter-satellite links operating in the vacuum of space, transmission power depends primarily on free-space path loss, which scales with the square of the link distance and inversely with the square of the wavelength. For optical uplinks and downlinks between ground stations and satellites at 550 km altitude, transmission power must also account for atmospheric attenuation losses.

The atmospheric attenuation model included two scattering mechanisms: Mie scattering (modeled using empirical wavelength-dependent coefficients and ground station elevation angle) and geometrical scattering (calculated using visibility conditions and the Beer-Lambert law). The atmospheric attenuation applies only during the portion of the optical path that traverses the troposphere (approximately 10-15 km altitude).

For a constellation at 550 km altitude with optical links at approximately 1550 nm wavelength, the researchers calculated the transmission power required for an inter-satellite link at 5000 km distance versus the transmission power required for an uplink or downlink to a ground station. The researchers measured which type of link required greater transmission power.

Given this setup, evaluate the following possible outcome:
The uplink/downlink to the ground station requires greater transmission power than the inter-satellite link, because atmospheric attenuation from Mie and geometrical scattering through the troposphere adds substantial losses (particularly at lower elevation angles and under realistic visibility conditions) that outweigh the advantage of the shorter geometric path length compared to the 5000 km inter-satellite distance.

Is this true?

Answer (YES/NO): NO